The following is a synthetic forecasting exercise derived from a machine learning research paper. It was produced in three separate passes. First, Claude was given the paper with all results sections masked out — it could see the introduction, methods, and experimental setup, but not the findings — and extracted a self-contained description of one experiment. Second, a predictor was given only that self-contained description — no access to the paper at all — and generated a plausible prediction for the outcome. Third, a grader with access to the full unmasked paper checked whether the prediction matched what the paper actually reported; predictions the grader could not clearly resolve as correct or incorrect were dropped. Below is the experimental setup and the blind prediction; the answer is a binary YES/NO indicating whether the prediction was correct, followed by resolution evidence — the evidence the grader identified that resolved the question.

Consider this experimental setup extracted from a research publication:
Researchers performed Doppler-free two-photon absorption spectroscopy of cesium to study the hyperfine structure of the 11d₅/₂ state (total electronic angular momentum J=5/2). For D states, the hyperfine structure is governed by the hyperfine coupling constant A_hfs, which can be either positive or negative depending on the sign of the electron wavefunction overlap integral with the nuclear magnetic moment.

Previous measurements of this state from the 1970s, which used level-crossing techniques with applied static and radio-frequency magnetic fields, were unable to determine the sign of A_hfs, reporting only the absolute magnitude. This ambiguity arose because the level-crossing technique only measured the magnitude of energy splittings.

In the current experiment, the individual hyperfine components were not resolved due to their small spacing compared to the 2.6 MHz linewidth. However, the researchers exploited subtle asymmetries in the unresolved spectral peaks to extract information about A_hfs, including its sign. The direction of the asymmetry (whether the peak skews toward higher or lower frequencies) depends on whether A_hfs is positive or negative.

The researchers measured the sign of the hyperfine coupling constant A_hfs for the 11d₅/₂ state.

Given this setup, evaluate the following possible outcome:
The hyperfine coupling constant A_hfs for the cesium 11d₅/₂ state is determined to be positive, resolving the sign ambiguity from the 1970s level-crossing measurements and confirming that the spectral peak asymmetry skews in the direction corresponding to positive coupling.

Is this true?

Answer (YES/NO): NO